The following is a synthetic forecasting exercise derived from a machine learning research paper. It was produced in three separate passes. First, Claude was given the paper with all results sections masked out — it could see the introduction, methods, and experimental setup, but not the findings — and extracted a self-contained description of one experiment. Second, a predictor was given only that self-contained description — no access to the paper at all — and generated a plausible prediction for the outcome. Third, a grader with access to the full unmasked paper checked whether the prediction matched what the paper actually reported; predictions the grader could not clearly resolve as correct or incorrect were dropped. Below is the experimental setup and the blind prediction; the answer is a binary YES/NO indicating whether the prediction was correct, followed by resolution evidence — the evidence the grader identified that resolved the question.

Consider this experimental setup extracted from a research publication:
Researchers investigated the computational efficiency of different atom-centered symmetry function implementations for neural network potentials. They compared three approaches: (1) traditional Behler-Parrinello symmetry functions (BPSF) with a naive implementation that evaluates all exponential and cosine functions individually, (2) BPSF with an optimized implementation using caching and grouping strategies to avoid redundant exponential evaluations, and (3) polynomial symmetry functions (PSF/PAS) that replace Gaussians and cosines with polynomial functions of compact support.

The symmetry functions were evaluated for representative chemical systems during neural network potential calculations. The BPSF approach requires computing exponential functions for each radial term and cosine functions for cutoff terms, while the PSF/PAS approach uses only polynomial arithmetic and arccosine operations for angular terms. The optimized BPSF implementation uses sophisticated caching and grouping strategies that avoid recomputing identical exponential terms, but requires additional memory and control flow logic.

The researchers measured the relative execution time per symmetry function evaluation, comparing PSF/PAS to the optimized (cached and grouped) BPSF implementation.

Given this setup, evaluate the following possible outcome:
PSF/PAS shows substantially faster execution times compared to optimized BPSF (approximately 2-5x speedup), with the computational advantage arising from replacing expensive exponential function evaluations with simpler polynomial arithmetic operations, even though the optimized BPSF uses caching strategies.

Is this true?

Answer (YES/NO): NO